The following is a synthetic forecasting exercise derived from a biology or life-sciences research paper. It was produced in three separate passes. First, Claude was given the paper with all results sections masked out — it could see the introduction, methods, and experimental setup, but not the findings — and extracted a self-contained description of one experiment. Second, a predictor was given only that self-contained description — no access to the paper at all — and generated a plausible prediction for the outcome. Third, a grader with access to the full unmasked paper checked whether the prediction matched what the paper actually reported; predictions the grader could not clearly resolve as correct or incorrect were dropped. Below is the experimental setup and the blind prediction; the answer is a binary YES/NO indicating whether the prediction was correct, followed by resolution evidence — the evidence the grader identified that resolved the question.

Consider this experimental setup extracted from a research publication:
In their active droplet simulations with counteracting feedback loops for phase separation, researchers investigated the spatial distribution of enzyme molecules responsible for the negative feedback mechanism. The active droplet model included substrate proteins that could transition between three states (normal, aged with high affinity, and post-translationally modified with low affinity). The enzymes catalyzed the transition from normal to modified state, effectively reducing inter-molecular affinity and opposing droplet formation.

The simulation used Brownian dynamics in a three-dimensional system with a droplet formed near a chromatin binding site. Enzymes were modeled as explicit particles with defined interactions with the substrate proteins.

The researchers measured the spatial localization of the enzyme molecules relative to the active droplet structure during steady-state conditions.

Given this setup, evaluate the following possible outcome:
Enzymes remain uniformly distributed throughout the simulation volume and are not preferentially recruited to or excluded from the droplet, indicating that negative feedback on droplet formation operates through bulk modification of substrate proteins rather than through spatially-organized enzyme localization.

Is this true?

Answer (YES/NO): NO